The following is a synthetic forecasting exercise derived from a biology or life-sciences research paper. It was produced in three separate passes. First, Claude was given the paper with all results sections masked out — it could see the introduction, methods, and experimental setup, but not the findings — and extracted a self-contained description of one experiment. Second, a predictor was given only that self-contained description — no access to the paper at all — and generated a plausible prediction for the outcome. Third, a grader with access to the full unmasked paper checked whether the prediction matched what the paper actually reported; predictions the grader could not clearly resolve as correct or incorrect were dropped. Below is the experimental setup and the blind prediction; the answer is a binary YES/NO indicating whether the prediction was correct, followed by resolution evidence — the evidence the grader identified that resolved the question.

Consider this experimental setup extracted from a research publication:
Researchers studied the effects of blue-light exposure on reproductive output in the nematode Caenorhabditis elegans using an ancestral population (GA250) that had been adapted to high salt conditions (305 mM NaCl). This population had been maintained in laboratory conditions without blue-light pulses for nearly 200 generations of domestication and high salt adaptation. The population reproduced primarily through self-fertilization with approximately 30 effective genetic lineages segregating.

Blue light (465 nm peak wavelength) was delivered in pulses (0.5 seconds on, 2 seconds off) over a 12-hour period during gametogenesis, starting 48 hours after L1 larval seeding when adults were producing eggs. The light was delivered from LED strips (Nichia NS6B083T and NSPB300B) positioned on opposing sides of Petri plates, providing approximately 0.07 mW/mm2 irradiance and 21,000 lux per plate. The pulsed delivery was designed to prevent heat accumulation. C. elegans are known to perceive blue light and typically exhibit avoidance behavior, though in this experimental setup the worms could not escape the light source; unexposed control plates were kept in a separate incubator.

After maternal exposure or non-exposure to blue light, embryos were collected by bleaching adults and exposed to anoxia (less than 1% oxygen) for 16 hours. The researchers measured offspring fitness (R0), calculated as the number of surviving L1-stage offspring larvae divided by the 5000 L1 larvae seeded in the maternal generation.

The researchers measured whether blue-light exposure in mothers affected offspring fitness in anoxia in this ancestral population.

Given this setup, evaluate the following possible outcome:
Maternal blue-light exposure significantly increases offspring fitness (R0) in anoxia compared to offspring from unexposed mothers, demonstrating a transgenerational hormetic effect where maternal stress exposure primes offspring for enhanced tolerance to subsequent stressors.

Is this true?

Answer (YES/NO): YES